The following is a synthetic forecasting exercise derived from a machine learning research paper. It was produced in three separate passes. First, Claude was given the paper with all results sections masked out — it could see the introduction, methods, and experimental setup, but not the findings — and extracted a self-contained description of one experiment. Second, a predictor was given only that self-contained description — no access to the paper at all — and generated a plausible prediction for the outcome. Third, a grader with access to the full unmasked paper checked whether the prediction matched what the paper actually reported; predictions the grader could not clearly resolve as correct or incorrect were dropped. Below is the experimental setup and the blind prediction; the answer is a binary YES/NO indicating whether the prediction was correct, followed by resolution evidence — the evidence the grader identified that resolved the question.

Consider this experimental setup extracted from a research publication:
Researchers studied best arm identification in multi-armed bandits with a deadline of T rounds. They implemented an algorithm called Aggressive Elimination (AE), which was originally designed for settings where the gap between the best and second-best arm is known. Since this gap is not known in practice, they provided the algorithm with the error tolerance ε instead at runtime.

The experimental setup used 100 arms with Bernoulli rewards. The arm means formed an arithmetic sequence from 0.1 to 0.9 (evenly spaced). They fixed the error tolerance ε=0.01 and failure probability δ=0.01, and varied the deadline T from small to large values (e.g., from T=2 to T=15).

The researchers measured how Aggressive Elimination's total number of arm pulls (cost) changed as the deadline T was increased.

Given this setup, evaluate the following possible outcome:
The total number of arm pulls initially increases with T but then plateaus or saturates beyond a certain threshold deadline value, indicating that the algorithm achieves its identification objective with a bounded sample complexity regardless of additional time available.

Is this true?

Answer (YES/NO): NO